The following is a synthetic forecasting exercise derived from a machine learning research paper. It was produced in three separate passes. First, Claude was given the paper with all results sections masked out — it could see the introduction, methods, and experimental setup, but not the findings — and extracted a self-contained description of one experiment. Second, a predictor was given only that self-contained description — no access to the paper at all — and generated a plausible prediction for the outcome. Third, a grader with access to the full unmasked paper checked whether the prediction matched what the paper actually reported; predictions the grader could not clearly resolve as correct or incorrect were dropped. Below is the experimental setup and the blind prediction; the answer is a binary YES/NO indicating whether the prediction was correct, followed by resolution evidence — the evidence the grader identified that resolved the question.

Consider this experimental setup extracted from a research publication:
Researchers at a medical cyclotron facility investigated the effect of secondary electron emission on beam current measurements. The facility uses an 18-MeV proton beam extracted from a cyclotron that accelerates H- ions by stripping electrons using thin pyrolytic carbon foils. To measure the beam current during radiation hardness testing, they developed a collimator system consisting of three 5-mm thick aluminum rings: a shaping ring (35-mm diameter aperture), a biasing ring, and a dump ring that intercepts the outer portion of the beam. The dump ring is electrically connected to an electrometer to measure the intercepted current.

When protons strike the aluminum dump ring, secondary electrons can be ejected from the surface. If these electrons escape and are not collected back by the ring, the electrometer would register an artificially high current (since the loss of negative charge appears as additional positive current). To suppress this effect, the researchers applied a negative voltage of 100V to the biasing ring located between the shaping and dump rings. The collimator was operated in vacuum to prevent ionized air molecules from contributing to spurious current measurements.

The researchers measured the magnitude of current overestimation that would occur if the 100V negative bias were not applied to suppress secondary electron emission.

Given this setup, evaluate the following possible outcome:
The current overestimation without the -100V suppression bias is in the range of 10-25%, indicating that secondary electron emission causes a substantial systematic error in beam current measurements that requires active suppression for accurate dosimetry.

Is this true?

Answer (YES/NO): NO